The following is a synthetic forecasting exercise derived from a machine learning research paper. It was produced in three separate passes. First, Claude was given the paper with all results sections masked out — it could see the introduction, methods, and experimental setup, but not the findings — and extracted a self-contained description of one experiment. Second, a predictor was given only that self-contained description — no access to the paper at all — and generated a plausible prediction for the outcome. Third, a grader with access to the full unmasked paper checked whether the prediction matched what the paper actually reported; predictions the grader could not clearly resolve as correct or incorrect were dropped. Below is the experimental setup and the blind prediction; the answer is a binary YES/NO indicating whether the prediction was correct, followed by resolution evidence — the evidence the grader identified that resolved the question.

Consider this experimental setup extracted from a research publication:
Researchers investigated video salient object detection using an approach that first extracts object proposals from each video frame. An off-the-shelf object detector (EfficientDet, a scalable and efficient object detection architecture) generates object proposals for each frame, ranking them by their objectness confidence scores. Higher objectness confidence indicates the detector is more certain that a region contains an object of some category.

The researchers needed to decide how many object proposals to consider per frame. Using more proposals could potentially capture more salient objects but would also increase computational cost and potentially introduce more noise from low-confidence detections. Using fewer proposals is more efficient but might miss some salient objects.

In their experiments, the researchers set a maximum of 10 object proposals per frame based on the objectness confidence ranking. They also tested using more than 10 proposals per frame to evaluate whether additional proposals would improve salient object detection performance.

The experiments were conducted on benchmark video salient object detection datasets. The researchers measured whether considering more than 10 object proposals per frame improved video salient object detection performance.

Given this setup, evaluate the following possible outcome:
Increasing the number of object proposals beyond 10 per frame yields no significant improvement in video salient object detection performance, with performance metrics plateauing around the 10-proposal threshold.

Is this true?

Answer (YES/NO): YES